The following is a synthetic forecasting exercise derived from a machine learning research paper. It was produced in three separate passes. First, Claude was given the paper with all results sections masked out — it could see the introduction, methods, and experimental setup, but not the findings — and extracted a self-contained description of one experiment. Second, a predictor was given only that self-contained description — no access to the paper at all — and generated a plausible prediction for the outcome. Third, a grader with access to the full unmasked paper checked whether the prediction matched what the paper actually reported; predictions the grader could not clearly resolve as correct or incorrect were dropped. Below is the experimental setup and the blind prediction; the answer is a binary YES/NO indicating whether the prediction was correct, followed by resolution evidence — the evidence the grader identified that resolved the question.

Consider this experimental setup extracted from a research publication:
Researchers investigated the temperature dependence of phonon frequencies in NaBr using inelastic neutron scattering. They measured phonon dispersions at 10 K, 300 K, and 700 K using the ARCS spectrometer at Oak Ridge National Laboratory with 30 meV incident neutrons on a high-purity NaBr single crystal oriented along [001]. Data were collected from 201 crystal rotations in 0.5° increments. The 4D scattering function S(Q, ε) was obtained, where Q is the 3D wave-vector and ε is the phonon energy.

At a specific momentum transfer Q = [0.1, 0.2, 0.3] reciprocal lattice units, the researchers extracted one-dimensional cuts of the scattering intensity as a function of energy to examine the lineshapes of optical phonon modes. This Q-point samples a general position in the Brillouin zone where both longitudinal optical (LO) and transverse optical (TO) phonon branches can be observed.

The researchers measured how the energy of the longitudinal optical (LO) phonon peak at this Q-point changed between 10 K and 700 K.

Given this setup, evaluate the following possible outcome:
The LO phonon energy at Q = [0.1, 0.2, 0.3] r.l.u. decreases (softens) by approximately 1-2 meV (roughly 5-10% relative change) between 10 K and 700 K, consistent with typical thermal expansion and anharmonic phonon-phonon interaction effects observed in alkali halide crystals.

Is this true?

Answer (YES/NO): NO